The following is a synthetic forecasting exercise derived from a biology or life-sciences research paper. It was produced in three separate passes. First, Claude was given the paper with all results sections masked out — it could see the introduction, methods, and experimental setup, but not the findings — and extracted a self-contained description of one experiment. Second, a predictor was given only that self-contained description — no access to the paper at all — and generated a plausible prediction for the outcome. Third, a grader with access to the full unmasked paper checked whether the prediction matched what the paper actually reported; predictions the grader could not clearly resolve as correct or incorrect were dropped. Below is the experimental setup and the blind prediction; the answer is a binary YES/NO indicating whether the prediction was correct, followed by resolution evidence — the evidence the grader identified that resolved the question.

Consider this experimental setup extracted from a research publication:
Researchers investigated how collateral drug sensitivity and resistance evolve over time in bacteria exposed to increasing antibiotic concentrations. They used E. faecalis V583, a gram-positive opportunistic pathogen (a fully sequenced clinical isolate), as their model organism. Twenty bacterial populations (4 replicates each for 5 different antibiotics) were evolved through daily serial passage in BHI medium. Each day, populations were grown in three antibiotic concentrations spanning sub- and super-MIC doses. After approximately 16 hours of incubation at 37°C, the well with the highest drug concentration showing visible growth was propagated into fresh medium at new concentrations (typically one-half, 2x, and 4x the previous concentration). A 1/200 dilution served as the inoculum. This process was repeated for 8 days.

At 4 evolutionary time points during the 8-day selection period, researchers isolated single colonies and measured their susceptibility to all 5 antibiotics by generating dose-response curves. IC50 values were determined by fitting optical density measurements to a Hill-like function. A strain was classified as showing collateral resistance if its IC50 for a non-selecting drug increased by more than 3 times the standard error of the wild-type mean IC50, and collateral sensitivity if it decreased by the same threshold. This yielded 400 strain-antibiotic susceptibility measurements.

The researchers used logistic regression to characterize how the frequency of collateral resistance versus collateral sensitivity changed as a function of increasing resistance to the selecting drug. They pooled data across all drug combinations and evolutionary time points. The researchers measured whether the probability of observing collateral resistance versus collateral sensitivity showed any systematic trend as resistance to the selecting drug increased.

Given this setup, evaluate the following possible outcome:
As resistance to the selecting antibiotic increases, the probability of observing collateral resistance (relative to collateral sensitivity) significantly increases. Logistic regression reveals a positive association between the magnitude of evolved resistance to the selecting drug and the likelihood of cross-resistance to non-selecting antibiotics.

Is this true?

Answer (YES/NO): NO